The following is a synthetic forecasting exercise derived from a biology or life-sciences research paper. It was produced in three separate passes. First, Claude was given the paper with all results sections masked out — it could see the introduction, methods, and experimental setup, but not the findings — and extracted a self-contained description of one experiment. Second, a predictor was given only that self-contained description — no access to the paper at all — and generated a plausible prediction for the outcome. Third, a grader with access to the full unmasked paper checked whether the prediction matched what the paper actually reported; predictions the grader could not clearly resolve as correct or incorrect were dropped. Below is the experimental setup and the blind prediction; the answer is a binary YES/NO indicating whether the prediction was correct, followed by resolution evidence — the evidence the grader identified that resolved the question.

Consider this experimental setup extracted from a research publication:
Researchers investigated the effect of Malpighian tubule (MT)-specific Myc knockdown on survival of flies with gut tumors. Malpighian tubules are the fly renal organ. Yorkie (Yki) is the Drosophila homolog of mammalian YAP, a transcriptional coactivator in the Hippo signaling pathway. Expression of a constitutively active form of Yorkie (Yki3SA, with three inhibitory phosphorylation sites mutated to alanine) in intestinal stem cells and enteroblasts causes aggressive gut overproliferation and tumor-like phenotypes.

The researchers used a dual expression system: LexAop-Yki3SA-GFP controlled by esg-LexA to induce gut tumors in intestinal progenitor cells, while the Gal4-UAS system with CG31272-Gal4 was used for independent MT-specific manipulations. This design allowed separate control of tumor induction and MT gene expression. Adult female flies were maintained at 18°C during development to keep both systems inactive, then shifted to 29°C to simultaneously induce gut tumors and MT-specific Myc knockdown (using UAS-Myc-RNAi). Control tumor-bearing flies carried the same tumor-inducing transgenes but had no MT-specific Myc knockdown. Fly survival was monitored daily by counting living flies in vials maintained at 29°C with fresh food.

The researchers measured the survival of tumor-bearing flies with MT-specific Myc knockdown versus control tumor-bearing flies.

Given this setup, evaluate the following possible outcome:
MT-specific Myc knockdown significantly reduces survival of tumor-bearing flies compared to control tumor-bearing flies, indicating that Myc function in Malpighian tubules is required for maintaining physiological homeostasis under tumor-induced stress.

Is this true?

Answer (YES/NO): NO